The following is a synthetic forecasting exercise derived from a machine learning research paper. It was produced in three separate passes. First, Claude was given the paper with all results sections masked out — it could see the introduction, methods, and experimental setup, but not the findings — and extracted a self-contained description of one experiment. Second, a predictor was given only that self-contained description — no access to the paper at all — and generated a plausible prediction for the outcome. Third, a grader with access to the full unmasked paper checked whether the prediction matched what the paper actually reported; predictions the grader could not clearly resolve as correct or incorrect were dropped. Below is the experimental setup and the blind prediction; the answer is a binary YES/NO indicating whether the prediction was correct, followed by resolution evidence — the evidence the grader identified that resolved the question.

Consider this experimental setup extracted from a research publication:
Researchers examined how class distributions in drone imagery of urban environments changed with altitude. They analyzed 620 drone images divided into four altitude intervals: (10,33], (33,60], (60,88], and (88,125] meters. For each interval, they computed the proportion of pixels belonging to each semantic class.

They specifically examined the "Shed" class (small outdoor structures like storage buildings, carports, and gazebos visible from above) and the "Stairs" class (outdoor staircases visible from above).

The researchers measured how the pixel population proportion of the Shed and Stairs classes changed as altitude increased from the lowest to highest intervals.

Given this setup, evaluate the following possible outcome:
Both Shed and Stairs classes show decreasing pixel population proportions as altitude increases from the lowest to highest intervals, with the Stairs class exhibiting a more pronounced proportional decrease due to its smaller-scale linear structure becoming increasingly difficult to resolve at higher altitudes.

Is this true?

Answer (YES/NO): NO